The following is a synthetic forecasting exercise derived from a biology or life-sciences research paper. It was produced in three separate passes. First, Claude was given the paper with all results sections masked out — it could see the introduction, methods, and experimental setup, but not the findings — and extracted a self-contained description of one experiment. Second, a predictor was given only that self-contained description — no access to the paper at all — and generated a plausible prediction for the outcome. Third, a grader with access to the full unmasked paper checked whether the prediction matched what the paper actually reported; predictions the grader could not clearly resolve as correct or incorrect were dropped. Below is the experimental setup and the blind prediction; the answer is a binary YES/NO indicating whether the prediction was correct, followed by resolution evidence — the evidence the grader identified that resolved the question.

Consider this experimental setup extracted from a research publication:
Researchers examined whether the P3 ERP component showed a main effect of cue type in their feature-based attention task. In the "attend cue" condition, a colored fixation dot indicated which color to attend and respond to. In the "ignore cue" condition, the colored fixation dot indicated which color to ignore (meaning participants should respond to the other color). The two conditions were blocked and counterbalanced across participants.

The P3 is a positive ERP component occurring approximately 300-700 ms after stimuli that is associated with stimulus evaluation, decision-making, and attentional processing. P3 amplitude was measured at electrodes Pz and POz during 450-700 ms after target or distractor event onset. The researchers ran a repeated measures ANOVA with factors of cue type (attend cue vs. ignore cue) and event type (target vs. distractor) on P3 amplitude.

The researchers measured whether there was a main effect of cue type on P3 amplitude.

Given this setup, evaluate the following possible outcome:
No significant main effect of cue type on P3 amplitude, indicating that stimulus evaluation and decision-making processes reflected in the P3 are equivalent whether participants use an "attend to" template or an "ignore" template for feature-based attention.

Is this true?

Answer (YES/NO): NO